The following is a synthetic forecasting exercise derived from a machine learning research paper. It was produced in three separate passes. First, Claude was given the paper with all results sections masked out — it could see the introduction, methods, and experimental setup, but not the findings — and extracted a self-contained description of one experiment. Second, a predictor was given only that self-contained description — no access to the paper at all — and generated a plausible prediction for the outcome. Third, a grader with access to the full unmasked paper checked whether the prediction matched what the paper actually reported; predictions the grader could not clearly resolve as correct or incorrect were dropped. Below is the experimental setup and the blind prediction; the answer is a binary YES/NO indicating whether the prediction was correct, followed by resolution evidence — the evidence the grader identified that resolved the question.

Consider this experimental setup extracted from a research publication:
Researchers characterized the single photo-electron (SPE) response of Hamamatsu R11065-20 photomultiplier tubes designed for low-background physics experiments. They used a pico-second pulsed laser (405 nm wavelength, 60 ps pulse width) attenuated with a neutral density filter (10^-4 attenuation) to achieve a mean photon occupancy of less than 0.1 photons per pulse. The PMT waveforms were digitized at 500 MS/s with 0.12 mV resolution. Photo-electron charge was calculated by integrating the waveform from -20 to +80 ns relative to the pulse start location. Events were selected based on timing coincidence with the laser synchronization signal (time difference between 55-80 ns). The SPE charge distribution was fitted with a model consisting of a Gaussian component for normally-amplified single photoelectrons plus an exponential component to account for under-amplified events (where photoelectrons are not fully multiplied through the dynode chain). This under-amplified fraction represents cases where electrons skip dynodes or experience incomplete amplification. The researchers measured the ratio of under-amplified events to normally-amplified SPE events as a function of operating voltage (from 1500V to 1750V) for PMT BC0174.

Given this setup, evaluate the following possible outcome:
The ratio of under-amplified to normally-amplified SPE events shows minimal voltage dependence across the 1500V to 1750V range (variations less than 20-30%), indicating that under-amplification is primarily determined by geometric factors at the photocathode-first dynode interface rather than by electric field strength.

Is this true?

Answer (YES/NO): NO